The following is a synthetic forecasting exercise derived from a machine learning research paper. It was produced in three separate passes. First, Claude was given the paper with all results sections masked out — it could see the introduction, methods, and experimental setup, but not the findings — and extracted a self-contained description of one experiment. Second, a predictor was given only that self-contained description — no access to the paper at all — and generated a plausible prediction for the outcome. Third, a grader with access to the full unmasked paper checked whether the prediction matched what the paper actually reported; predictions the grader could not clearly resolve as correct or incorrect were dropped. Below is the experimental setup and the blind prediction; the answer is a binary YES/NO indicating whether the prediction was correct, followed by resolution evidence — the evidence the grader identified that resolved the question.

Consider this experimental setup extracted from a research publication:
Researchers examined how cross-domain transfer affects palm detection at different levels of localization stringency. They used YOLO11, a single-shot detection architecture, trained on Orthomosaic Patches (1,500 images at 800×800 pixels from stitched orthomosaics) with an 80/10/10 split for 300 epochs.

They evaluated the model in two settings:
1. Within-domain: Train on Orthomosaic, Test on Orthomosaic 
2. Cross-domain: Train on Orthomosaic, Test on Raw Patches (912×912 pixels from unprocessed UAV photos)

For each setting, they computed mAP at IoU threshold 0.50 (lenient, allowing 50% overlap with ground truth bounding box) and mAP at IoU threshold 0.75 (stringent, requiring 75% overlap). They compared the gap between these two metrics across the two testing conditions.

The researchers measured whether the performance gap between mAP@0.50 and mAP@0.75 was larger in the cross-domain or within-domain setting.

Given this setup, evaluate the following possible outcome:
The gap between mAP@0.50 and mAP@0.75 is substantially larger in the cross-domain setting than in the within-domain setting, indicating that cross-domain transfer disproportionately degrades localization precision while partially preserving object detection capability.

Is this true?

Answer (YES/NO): YES